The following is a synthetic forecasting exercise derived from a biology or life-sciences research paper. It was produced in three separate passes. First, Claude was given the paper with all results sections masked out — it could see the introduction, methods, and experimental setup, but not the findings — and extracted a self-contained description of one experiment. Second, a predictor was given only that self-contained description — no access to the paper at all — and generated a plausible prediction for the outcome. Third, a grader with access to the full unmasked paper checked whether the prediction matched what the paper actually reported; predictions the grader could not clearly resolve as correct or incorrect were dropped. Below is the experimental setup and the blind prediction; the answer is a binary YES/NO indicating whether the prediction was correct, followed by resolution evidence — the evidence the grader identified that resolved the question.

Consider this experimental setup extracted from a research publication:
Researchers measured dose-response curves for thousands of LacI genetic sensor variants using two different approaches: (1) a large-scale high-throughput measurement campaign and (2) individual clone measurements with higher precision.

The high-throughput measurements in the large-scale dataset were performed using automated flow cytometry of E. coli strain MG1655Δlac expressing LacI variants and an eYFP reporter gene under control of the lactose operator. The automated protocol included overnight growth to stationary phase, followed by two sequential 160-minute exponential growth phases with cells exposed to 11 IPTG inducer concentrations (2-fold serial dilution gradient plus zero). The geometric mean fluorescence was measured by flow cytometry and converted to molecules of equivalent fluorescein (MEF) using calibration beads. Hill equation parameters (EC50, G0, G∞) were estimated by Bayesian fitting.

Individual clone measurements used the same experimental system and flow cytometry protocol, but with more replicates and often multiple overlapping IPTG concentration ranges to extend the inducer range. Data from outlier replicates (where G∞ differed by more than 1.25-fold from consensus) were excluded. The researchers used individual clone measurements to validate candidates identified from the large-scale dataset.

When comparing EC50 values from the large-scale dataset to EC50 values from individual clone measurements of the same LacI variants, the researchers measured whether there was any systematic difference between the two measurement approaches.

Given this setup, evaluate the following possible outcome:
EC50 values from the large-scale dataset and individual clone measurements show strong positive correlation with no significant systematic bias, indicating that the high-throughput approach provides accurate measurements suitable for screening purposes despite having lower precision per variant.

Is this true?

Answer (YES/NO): NO